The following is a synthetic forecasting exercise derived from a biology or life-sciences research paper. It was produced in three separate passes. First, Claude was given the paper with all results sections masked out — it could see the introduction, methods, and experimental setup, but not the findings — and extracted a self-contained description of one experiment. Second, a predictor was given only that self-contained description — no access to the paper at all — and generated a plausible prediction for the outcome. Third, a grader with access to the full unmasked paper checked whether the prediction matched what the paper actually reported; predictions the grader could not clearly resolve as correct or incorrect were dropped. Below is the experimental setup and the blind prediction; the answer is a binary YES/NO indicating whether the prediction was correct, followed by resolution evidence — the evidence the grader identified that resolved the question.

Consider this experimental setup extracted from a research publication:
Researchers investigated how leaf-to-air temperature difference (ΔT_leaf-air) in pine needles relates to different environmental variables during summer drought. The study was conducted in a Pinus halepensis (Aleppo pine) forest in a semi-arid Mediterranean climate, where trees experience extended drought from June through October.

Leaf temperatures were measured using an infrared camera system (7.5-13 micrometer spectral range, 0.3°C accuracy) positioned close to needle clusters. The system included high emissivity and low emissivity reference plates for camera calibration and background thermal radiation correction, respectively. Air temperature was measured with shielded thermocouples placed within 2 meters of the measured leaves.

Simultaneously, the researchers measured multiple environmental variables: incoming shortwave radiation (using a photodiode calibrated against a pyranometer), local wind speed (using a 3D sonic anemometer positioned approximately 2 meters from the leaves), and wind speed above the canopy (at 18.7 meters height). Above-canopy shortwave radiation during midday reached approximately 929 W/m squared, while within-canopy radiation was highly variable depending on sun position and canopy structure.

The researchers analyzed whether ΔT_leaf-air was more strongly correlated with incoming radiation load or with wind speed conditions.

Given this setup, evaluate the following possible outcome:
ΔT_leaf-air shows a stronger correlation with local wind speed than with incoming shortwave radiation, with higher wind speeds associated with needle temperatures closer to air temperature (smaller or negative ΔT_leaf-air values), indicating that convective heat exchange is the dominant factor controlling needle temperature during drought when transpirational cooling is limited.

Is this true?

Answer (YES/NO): NO